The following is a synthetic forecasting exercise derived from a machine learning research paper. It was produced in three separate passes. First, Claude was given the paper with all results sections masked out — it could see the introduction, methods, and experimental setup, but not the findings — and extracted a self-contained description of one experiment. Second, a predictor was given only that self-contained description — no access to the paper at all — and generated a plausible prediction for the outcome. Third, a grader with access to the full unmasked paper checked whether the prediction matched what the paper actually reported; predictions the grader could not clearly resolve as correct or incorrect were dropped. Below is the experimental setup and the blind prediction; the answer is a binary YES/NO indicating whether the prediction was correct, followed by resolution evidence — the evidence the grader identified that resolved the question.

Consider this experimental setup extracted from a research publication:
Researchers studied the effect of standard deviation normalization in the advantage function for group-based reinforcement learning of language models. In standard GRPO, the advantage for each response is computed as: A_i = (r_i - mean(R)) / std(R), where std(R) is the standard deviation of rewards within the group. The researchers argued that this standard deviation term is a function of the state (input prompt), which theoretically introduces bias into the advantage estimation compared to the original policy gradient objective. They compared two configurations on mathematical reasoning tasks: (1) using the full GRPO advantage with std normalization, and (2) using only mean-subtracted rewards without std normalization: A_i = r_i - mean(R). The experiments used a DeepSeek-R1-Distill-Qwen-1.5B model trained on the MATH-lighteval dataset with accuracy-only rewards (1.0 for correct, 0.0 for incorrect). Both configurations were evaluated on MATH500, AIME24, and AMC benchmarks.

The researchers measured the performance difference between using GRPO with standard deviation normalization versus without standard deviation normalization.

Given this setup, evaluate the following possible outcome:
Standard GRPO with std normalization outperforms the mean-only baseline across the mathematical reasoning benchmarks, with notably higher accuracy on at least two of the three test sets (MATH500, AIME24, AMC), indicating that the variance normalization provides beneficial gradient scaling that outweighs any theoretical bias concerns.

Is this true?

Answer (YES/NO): NO